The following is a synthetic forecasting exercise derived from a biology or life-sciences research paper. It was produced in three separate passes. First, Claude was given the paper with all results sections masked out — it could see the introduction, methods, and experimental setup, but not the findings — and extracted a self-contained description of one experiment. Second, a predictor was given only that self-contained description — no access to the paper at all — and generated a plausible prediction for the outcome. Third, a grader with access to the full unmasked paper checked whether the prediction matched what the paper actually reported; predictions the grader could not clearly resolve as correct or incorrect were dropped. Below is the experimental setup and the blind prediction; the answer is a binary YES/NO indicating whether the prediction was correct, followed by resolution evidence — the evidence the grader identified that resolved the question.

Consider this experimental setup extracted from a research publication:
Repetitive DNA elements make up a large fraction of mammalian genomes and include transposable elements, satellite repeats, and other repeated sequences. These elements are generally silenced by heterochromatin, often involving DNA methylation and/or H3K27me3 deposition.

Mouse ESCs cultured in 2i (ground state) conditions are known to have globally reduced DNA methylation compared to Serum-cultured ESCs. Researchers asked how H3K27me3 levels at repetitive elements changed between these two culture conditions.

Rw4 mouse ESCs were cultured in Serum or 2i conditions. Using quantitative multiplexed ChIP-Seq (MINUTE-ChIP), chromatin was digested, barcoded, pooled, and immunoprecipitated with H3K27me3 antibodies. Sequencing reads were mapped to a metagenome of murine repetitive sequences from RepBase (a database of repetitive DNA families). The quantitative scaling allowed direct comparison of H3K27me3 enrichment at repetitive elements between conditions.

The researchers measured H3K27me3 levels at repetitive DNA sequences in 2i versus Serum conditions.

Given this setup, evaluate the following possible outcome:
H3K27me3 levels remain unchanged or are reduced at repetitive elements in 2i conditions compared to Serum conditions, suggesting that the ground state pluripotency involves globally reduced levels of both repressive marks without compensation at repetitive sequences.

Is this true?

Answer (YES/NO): NO